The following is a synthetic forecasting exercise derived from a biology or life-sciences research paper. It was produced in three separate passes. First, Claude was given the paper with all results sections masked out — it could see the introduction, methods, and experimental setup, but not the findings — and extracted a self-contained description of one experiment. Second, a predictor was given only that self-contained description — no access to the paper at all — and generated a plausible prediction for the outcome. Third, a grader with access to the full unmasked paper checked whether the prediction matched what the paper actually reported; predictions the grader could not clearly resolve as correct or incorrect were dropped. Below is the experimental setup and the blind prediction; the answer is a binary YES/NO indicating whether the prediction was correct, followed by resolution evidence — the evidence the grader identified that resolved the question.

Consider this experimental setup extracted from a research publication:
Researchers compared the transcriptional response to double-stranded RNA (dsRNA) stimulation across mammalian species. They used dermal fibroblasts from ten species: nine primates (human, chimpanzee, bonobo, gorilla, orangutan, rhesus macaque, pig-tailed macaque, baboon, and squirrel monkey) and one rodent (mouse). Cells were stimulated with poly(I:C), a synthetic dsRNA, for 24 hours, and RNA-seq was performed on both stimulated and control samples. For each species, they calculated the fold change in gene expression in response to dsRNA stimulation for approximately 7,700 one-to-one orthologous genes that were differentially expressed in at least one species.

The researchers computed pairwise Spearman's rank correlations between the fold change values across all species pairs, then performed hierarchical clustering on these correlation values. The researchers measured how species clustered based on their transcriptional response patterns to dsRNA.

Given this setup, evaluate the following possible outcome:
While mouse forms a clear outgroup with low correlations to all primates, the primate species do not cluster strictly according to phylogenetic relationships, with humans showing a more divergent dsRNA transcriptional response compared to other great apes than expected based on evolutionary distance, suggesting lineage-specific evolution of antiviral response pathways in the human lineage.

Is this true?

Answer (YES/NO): NO